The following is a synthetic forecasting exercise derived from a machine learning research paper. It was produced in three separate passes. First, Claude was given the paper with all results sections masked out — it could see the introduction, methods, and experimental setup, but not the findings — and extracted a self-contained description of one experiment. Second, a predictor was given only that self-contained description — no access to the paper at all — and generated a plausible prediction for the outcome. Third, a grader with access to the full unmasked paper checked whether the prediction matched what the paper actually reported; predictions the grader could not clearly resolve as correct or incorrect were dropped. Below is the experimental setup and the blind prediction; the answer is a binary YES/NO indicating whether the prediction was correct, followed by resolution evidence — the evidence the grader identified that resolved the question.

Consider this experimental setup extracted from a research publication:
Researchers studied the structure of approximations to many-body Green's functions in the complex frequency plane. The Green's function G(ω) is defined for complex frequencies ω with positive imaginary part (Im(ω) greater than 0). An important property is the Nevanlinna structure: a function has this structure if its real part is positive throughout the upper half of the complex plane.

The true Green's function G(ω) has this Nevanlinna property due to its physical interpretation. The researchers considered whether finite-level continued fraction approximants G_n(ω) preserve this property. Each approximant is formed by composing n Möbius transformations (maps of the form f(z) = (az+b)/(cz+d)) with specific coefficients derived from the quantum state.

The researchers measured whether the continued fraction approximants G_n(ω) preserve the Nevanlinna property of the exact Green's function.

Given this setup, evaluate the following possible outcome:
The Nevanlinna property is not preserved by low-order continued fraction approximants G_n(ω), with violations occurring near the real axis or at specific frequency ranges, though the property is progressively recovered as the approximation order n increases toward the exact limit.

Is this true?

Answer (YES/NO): NO